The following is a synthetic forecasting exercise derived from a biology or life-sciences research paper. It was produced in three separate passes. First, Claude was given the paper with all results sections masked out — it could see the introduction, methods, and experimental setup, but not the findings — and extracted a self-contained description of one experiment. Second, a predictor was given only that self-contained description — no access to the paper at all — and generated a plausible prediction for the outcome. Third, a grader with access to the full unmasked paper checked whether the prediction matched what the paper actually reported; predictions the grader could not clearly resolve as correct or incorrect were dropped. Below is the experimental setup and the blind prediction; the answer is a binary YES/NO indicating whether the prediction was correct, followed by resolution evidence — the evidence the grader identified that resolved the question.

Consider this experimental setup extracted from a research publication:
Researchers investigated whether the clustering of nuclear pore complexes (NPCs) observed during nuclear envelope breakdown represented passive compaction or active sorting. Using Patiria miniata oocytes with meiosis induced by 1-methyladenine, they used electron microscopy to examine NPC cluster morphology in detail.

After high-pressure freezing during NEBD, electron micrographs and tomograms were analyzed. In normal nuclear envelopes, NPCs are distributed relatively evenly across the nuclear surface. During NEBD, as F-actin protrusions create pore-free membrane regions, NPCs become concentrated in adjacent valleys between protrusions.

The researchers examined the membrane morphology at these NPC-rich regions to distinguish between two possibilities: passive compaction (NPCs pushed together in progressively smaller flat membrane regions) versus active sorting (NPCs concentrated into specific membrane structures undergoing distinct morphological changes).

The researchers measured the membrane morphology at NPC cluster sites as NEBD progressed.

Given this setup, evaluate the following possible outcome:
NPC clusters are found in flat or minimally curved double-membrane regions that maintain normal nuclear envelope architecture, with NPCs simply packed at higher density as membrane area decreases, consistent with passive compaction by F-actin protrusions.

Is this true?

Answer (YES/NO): NO